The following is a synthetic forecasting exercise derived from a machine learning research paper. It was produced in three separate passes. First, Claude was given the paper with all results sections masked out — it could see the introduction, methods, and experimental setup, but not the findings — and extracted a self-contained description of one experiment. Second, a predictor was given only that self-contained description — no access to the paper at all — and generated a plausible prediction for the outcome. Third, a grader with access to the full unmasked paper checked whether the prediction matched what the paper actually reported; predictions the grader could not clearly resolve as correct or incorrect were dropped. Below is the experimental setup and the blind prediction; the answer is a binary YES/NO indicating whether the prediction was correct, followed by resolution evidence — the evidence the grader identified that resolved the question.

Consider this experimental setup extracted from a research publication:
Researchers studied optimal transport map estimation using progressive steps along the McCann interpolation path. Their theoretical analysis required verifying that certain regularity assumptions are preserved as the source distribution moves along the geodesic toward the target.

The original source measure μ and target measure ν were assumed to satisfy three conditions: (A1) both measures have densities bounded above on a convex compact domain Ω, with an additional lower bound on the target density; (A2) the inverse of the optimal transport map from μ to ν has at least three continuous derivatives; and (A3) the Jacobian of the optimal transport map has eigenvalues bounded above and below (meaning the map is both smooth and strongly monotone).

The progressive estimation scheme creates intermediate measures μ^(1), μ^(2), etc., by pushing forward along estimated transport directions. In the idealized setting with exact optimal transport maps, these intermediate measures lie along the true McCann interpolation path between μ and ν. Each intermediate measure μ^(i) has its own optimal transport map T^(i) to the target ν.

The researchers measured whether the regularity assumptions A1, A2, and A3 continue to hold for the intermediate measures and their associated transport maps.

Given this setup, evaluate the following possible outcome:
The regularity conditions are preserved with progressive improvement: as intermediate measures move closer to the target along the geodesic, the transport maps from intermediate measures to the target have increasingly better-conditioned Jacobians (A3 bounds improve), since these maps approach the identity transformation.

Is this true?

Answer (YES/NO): NO